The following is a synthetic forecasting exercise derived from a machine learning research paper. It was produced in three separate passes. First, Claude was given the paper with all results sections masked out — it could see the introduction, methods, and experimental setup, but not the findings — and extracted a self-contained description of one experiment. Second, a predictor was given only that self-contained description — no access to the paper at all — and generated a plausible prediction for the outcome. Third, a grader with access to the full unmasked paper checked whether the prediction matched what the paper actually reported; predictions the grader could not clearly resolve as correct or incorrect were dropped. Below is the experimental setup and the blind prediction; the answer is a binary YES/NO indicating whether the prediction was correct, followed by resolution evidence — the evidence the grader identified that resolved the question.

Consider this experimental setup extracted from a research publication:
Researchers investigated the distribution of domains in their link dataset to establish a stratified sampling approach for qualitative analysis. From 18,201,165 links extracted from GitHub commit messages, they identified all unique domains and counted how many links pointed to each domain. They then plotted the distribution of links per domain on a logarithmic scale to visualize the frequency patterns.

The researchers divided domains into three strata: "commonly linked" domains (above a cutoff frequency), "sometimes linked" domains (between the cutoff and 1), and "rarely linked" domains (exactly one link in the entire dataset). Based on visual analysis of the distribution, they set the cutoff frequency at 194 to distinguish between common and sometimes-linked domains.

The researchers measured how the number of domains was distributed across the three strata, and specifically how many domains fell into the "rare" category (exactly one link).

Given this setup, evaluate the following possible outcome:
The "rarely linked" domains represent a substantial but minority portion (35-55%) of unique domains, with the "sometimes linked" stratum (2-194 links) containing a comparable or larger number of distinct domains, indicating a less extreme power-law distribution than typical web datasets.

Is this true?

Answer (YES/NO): YES